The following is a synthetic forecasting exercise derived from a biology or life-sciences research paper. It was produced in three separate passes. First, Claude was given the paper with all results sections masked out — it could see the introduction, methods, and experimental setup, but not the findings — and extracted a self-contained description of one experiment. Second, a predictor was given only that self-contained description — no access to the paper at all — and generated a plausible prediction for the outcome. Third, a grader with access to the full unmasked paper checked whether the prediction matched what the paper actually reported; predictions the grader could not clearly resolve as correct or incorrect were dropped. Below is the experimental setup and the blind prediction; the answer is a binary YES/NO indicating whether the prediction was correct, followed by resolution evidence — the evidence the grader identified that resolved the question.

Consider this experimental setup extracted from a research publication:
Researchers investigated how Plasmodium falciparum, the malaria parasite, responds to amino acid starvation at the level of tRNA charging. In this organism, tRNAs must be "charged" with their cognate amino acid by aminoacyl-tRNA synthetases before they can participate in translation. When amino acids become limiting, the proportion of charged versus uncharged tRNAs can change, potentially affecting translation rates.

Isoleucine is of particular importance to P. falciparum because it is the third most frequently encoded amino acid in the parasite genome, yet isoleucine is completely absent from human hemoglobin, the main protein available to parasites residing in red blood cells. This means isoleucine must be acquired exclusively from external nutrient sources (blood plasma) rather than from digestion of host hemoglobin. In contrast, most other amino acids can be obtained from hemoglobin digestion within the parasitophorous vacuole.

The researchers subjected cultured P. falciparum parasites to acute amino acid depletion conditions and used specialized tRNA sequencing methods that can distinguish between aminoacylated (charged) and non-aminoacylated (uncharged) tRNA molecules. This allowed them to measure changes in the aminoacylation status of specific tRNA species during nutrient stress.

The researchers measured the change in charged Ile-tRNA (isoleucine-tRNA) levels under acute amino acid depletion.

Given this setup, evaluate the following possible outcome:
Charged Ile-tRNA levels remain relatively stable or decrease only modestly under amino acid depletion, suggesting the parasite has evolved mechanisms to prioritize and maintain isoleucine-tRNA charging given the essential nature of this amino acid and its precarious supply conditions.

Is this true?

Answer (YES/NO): NO